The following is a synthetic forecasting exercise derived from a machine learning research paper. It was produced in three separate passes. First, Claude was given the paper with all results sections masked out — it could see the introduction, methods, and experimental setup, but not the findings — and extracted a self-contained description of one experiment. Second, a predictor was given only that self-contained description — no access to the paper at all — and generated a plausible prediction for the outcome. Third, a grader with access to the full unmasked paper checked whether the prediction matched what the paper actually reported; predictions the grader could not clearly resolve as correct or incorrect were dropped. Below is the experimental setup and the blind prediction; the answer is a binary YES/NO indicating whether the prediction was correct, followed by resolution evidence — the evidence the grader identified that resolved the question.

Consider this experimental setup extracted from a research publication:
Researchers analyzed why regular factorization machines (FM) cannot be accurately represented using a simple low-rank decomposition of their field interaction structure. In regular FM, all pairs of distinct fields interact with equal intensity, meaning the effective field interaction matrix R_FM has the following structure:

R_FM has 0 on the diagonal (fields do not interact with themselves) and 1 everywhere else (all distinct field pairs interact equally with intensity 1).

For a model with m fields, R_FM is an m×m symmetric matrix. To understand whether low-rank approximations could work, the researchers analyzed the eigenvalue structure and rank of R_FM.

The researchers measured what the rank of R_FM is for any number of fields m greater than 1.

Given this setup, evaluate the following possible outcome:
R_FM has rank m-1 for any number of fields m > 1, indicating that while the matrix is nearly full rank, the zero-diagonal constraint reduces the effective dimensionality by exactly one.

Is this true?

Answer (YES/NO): NO